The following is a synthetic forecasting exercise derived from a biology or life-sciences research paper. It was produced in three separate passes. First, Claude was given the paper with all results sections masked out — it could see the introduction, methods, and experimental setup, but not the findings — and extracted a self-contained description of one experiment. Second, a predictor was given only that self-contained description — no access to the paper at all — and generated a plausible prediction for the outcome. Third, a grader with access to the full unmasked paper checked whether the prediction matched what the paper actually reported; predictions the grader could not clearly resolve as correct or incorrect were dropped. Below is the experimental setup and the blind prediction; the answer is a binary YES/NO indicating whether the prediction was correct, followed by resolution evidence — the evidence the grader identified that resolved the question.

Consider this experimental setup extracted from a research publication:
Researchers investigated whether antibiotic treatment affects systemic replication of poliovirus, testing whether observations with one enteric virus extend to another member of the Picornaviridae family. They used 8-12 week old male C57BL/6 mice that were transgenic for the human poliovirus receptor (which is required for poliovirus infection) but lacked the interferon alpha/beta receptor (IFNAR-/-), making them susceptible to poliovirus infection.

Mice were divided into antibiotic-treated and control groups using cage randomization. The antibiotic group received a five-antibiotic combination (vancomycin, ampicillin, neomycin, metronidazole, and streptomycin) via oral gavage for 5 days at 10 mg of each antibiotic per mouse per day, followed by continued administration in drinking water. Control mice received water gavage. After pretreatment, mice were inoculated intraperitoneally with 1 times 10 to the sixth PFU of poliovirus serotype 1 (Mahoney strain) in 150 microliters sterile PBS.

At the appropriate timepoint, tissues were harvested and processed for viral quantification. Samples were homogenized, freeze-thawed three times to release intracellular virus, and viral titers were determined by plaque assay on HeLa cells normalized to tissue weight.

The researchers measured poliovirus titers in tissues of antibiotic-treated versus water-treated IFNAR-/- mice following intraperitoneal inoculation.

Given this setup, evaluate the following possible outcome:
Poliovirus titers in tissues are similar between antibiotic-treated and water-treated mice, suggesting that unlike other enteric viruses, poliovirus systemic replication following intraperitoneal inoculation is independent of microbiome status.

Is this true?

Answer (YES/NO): NO